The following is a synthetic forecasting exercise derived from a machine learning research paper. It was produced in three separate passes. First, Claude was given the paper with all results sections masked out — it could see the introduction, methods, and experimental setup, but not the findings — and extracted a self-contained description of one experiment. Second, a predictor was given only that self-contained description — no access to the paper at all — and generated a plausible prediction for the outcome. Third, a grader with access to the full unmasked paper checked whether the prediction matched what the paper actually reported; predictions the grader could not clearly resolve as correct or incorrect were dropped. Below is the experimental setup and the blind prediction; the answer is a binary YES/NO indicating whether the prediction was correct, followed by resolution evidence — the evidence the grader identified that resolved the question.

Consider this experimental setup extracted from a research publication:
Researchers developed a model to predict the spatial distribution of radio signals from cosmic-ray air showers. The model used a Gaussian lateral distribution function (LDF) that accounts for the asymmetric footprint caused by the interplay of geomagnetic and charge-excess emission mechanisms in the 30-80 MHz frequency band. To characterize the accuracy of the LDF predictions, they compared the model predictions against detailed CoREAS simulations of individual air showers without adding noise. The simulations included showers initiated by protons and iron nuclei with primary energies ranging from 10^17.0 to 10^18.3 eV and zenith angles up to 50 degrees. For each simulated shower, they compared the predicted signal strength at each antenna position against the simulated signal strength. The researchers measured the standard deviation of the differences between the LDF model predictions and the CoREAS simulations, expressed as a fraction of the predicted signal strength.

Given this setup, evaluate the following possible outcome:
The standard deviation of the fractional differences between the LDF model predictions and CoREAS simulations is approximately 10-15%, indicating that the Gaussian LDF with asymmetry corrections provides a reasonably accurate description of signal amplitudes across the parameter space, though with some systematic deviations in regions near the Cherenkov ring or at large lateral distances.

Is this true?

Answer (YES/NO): NO